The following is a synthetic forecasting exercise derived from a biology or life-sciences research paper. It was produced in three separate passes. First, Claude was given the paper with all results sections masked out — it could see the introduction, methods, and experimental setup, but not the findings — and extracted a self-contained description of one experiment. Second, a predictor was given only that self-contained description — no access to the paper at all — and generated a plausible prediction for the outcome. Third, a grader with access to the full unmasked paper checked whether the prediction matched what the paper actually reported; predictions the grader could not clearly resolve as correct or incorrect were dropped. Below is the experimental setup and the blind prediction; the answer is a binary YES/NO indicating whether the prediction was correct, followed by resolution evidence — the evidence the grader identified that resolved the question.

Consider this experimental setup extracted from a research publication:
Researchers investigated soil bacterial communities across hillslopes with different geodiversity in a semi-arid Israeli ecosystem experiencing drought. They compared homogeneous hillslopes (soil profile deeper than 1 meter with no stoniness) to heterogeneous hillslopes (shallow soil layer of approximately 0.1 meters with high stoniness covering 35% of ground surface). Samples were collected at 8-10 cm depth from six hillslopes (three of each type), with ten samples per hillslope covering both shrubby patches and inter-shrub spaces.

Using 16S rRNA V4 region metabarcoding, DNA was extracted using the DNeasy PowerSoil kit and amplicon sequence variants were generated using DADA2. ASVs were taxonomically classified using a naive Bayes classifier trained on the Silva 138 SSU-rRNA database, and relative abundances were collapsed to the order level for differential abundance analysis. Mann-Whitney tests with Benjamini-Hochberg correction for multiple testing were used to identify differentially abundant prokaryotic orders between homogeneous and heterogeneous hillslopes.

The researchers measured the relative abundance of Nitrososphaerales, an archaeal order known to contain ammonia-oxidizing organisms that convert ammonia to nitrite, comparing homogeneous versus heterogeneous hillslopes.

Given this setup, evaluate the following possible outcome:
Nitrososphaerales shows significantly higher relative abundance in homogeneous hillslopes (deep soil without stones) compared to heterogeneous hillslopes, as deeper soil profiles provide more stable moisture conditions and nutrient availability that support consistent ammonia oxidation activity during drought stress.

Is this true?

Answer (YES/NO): NO